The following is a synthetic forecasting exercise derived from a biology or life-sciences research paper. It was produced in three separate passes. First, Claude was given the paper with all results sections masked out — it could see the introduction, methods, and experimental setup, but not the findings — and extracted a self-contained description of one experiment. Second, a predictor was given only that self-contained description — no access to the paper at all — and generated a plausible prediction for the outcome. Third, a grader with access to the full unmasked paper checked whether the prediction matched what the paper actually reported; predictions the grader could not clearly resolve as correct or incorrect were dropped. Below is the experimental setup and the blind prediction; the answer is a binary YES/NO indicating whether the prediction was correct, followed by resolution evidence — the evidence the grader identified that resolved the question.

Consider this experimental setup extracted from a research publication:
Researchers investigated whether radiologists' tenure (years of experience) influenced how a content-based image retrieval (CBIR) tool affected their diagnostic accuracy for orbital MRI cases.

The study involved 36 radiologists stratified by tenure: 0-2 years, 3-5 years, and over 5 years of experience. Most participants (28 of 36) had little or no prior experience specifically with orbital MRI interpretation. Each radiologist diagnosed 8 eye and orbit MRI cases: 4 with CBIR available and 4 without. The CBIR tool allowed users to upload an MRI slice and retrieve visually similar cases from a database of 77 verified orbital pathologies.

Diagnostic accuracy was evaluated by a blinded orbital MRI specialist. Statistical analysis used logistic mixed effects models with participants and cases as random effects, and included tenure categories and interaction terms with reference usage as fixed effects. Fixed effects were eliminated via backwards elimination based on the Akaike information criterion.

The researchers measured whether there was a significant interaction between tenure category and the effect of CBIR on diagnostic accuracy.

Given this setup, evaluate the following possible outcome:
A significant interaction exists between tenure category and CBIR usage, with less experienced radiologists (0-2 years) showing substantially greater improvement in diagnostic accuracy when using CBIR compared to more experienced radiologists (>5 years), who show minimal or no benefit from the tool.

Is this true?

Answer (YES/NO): NO